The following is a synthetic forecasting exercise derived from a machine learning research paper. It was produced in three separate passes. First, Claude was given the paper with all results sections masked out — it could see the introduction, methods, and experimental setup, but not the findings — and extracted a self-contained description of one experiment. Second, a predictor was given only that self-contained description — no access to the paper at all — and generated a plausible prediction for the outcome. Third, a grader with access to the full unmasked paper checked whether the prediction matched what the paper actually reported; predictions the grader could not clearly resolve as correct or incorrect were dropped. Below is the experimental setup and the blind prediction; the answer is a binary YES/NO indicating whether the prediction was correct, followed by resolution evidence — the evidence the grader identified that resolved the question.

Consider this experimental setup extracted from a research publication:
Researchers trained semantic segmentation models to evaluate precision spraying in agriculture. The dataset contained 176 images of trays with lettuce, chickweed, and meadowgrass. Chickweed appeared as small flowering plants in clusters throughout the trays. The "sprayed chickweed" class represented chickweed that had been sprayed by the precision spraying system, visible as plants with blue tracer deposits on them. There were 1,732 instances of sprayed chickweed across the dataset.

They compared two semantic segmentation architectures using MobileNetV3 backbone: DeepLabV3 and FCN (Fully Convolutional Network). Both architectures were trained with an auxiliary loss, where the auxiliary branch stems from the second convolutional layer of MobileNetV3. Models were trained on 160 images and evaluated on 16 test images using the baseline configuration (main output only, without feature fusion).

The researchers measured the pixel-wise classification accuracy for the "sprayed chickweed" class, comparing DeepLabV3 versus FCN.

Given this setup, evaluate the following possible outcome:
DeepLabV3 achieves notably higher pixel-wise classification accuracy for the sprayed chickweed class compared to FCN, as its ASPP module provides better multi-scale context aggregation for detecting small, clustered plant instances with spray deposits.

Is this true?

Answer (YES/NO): YES